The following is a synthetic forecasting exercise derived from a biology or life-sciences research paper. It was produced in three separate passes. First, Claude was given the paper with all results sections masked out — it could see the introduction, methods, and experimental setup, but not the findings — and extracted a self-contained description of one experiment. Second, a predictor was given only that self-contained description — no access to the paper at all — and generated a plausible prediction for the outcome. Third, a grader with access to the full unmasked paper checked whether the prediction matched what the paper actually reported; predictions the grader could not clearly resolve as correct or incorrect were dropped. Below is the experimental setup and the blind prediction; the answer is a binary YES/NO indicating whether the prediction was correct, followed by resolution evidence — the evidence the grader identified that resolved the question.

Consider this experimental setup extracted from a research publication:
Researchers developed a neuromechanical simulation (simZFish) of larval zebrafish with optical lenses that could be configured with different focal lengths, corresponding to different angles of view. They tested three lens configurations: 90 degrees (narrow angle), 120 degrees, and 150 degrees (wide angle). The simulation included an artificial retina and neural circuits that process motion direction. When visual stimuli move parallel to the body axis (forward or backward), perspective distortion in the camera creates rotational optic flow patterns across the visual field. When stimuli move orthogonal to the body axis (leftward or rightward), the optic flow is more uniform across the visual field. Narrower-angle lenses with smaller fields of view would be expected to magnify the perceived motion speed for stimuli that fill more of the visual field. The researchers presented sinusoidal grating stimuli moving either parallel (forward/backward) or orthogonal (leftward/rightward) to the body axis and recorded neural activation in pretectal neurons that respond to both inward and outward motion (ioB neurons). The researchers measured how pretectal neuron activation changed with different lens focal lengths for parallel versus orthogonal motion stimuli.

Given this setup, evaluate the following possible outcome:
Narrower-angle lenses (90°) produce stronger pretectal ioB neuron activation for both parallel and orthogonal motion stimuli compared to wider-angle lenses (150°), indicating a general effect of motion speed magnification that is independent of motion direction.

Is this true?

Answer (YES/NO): NO